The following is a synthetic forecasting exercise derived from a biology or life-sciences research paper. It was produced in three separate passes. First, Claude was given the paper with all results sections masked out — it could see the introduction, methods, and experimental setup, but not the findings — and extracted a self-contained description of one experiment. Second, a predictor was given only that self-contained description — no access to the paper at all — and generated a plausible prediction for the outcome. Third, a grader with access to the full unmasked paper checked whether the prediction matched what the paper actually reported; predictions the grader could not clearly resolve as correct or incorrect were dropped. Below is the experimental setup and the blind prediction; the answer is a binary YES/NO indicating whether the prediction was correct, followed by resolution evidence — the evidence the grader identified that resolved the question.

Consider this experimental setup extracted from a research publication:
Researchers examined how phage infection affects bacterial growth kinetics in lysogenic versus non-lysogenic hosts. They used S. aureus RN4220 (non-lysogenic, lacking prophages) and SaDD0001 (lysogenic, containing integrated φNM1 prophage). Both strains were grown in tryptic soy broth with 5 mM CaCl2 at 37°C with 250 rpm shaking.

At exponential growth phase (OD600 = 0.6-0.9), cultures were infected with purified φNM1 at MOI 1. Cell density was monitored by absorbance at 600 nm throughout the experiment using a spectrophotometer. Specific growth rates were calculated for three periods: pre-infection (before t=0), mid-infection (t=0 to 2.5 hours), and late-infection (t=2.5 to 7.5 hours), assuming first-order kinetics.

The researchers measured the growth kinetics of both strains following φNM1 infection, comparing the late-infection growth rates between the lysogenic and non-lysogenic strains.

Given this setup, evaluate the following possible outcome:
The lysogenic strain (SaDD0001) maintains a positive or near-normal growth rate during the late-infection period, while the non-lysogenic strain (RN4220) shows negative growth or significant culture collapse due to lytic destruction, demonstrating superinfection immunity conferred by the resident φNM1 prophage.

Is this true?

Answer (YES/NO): NO